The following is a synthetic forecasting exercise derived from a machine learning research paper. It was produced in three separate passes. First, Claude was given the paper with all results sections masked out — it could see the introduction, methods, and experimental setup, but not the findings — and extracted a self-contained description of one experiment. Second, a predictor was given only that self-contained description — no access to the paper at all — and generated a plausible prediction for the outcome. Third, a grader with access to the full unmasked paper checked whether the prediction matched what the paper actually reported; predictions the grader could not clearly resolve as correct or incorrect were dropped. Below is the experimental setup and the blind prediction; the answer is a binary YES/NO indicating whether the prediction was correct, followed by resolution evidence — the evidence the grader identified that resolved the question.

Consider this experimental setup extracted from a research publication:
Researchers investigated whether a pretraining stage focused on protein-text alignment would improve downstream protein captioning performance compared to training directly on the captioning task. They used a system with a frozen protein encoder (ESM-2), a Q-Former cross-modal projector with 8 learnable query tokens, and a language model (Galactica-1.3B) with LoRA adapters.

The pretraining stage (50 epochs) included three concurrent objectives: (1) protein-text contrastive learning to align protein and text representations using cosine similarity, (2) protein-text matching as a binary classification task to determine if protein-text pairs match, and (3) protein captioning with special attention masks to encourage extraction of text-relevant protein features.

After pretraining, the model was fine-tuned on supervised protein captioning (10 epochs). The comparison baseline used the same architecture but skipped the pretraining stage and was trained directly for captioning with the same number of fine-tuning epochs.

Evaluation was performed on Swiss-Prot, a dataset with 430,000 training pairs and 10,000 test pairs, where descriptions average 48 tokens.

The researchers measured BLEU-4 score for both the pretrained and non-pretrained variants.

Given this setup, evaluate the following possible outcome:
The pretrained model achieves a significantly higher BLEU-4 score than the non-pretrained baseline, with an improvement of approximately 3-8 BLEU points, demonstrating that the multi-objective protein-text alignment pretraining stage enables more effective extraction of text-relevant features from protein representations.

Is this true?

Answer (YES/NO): YES